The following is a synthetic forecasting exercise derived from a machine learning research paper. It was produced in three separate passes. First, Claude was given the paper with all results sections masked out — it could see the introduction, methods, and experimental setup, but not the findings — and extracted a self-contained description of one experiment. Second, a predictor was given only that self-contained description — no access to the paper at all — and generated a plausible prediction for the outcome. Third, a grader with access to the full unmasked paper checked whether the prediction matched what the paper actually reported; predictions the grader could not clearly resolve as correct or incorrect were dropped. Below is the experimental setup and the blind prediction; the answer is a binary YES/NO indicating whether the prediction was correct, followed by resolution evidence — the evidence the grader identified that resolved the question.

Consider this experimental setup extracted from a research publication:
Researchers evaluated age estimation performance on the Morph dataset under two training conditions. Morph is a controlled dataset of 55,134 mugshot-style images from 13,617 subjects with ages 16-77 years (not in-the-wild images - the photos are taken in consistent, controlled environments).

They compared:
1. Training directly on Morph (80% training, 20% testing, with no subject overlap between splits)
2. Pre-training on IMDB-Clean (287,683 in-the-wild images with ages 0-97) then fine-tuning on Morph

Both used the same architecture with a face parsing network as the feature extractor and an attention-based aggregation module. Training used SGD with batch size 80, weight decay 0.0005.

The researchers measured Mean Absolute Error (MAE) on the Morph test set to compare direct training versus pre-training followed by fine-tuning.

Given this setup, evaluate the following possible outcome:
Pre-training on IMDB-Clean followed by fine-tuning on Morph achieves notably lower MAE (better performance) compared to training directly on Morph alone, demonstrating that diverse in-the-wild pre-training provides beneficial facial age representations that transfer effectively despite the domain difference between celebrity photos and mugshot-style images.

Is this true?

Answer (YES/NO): YES